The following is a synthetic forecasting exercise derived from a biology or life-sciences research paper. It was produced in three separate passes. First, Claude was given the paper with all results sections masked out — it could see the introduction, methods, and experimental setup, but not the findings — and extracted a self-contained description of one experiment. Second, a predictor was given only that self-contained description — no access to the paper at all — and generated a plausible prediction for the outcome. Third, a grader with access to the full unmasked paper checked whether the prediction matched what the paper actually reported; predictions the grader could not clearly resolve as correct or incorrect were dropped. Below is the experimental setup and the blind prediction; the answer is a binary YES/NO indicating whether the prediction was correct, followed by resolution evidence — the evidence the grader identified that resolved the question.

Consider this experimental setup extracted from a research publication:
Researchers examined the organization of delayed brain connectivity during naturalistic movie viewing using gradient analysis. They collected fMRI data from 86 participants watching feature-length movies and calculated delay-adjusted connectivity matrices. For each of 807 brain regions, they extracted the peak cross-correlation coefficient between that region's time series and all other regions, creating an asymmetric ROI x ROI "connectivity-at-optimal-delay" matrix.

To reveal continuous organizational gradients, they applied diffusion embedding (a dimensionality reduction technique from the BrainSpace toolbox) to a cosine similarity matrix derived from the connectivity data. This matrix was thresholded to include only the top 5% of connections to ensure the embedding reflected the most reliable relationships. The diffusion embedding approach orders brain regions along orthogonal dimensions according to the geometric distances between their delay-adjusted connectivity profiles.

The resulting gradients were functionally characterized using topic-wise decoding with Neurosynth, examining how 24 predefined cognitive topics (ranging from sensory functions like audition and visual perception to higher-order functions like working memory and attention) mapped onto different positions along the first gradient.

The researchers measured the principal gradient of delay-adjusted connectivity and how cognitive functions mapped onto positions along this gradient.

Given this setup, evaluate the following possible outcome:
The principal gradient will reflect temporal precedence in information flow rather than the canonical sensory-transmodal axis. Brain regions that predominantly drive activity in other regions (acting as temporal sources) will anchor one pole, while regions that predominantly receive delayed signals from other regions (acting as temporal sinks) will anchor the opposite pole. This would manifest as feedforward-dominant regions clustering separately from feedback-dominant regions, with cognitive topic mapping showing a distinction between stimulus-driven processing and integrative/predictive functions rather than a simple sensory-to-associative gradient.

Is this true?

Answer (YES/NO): NO